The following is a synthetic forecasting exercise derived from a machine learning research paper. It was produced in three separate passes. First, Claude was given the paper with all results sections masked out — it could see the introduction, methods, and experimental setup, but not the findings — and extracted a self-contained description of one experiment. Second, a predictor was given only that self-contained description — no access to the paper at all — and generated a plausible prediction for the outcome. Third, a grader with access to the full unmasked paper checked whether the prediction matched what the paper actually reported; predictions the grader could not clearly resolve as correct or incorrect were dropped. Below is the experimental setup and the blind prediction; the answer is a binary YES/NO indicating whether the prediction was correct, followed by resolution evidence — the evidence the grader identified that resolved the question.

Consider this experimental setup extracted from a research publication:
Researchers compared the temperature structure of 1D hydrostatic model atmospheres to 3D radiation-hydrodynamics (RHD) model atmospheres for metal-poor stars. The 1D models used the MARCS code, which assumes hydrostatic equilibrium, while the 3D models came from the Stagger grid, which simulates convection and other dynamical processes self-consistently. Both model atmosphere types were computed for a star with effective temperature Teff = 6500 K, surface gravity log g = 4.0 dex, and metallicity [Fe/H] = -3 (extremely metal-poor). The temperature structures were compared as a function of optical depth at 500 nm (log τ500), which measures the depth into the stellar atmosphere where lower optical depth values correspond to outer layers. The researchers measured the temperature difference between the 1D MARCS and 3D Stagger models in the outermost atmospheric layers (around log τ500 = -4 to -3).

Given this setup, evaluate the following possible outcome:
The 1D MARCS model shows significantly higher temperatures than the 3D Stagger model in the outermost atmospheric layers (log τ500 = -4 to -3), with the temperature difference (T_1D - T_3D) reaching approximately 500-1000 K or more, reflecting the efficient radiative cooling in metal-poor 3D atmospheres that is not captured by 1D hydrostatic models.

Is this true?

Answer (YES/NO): YES